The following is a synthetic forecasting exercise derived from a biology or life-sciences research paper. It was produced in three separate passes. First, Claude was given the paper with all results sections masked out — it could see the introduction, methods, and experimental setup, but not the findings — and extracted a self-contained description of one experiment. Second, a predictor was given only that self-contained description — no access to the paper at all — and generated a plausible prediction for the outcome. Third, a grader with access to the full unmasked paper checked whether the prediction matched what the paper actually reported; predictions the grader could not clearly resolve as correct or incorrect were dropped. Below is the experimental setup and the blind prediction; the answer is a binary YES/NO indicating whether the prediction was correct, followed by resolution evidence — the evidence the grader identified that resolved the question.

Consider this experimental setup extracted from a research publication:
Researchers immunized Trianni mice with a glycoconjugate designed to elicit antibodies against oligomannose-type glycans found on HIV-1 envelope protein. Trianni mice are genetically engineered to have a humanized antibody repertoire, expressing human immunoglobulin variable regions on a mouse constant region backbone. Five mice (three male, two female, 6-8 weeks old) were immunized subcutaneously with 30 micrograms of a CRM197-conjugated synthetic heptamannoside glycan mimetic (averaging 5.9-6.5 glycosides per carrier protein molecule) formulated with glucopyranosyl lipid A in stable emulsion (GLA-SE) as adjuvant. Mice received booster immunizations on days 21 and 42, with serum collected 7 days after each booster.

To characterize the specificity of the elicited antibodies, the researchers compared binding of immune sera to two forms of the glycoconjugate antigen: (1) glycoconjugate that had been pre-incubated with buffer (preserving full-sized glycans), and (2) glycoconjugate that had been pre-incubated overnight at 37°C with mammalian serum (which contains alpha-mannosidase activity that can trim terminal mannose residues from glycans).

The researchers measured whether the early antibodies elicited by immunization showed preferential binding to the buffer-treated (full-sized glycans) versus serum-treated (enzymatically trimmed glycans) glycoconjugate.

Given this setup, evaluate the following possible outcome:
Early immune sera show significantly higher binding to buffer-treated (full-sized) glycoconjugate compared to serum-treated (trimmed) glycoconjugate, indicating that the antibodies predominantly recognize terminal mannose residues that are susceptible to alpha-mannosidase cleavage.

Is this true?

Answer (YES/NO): NO